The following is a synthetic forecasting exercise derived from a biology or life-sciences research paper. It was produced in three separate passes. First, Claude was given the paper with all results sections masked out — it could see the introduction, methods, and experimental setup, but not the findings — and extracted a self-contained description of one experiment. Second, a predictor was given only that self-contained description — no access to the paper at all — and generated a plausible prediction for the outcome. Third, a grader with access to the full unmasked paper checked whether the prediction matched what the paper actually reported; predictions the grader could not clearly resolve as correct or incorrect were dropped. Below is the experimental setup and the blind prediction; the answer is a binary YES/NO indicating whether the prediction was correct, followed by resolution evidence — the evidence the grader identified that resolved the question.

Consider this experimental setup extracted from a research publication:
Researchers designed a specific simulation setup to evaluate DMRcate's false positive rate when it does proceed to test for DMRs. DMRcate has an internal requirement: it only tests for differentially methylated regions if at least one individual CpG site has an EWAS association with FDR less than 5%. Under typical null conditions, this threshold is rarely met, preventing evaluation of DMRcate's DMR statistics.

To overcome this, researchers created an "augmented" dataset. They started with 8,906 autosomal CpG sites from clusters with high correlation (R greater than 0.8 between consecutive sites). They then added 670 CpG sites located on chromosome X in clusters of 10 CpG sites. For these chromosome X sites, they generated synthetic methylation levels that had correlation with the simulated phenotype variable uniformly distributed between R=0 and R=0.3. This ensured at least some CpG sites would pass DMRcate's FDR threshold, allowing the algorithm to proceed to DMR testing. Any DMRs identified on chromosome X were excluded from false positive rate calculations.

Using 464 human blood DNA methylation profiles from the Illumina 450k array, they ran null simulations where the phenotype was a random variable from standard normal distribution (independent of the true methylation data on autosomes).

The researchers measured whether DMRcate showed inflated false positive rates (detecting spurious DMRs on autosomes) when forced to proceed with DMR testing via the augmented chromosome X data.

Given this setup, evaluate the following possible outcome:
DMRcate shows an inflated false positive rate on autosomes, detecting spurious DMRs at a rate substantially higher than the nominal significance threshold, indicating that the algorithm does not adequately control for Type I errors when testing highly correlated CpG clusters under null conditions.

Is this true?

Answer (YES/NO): YES